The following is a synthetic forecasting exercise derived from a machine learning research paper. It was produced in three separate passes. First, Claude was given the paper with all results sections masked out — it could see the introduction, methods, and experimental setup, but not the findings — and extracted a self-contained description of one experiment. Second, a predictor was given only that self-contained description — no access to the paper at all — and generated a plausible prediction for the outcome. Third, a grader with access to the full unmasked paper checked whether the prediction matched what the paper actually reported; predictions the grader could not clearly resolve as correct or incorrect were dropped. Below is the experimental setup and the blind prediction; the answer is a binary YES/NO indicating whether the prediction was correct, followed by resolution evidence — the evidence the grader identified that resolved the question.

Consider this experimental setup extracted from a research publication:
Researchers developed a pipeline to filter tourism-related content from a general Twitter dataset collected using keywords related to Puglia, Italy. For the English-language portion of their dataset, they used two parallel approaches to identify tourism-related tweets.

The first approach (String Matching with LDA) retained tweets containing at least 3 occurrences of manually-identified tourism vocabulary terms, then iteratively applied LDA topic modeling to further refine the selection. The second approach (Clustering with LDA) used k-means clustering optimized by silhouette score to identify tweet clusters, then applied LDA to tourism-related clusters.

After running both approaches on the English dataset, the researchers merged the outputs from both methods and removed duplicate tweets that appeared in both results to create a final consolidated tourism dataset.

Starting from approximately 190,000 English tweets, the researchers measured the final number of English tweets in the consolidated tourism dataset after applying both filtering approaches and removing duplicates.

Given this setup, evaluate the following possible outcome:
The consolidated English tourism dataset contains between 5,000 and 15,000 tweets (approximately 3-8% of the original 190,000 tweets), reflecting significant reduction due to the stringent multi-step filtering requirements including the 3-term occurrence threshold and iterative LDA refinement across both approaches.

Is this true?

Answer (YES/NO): NO